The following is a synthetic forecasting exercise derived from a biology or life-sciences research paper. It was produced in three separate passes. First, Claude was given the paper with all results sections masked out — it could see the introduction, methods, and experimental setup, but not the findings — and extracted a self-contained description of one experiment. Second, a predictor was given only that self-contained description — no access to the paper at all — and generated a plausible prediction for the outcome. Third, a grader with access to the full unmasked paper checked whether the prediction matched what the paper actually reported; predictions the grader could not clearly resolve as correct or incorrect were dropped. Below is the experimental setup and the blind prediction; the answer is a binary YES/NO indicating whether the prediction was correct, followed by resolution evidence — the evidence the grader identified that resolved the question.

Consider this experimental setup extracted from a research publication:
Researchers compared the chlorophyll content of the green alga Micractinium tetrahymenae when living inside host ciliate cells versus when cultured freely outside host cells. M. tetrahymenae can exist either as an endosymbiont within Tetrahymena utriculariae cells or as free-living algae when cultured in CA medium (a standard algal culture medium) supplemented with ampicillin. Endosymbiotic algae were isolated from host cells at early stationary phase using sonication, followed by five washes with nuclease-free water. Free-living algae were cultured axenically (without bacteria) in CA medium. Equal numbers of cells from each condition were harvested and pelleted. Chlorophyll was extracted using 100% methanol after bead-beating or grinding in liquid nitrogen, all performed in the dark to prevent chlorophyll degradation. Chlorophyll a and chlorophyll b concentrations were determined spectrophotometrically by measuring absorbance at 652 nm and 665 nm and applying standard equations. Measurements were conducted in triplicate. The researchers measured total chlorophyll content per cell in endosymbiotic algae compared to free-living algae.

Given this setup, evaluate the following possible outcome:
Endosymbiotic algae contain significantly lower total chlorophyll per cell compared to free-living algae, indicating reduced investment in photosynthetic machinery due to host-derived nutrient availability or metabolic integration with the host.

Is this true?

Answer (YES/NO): YES